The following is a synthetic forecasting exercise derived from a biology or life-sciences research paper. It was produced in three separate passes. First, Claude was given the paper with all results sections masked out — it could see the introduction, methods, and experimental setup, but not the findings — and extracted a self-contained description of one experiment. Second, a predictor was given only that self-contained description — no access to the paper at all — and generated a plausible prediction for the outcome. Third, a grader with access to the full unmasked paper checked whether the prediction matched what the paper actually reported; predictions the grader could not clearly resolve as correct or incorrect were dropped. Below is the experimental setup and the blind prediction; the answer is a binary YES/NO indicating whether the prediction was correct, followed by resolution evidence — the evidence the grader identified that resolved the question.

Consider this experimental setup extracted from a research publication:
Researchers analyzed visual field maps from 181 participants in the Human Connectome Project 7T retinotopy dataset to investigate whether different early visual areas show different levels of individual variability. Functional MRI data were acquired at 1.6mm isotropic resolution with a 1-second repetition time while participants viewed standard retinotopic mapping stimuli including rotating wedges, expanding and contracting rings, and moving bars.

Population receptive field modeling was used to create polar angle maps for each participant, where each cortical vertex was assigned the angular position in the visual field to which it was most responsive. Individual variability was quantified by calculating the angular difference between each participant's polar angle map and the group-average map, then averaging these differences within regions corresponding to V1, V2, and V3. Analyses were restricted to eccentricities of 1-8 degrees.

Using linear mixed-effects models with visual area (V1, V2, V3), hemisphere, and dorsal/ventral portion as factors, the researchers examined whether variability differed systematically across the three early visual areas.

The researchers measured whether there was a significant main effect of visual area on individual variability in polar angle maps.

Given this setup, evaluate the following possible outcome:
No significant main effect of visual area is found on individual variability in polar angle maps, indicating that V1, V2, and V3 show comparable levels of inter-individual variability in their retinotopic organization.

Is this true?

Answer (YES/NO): NO